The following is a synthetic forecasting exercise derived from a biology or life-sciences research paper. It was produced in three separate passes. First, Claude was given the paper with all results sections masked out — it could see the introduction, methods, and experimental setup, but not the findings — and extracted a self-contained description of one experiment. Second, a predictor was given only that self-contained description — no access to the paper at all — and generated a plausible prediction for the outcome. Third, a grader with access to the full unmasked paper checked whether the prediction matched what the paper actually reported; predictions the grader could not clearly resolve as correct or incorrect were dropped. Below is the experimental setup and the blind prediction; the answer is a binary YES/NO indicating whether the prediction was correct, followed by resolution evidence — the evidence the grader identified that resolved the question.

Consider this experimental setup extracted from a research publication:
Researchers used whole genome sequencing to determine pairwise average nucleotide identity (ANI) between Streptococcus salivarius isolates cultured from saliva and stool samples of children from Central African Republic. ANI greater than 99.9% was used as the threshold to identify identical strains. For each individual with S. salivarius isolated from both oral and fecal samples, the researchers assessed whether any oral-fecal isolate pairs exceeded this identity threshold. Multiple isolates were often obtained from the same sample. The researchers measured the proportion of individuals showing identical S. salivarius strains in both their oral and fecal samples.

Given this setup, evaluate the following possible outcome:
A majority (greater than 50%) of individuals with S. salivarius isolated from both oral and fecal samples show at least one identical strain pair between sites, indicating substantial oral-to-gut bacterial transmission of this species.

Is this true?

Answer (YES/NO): YES